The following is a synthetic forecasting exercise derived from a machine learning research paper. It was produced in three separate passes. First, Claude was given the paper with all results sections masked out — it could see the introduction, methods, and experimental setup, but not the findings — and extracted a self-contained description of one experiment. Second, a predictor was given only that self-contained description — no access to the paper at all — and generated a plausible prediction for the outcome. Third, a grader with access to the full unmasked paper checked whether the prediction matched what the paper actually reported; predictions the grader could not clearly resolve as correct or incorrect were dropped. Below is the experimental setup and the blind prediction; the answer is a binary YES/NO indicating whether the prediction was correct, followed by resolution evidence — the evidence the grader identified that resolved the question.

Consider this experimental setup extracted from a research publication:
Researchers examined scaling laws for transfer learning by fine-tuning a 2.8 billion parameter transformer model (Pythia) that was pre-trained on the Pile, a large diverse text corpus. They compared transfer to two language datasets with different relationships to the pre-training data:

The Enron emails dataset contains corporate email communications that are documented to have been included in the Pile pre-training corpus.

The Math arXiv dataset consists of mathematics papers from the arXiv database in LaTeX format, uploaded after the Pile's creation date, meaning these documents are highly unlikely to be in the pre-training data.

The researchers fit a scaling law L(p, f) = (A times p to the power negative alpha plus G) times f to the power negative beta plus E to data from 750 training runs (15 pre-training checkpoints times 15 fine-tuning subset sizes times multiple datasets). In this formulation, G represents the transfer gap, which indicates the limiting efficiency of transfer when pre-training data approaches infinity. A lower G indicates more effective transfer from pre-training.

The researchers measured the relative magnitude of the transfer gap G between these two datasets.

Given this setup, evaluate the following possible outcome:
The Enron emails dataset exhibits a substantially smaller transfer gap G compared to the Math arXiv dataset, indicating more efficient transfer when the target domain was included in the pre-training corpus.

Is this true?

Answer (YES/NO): NO